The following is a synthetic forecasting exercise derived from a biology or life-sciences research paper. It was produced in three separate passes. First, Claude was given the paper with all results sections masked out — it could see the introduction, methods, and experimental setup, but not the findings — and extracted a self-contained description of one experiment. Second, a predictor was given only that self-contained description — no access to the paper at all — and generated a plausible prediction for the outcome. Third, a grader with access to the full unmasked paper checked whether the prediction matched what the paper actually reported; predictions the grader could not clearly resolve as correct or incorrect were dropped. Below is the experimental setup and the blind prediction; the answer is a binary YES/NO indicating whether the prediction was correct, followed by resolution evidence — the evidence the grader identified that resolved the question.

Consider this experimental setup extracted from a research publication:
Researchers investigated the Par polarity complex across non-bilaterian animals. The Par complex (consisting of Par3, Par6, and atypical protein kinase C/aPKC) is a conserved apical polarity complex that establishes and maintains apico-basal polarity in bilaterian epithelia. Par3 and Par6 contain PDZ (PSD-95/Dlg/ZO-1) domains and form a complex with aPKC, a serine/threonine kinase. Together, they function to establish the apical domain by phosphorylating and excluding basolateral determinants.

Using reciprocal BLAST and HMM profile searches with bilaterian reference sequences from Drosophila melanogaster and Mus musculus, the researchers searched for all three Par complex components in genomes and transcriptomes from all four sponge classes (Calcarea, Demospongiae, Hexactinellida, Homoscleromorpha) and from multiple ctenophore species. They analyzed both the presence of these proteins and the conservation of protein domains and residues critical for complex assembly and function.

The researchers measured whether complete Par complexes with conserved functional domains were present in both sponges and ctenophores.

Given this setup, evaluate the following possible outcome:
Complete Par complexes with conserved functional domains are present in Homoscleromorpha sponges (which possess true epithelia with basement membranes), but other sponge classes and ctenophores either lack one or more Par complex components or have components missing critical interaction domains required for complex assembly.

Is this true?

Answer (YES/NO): NO